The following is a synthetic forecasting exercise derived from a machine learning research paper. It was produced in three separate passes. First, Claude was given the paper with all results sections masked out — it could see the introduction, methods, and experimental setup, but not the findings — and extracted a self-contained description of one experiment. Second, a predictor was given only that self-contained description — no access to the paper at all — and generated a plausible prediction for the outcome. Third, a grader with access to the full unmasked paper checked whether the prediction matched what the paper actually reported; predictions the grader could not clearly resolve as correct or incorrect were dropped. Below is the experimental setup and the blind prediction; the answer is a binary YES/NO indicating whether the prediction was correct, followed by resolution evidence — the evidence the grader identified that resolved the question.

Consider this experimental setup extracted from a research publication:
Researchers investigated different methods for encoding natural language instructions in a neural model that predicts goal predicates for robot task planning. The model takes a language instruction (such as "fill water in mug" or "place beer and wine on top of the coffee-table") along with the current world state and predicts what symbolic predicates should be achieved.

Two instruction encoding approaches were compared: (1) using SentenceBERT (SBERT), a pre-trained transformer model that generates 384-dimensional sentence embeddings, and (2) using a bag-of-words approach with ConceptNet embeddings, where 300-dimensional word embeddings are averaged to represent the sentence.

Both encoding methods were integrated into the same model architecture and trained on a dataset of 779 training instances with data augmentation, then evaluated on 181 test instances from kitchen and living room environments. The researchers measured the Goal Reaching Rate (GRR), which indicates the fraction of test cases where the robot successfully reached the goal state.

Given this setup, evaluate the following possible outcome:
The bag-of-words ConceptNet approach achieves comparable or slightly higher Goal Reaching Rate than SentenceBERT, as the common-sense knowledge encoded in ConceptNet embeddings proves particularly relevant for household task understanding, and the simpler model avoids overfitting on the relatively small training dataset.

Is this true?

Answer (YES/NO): NO